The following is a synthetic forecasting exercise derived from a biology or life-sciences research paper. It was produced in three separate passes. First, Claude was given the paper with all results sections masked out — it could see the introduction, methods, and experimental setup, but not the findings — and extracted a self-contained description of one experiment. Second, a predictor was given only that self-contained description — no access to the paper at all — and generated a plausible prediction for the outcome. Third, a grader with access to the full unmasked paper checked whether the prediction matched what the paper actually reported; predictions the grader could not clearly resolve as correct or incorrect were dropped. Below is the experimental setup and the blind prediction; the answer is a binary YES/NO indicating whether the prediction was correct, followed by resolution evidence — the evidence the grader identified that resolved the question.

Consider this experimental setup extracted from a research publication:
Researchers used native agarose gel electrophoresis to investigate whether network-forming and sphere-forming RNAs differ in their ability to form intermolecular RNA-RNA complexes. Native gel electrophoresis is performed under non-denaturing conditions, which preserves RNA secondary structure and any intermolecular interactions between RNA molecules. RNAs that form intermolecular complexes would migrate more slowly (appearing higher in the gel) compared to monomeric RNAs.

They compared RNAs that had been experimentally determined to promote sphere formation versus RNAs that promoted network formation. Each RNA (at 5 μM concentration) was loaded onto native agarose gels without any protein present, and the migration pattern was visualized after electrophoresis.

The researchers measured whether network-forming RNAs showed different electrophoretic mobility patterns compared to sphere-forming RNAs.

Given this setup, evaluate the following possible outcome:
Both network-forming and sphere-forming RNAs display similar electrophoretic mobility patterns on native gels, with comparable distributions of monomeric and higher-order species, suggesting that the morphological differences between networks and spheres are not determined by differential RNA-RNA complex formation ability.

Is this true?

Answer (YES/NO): NO